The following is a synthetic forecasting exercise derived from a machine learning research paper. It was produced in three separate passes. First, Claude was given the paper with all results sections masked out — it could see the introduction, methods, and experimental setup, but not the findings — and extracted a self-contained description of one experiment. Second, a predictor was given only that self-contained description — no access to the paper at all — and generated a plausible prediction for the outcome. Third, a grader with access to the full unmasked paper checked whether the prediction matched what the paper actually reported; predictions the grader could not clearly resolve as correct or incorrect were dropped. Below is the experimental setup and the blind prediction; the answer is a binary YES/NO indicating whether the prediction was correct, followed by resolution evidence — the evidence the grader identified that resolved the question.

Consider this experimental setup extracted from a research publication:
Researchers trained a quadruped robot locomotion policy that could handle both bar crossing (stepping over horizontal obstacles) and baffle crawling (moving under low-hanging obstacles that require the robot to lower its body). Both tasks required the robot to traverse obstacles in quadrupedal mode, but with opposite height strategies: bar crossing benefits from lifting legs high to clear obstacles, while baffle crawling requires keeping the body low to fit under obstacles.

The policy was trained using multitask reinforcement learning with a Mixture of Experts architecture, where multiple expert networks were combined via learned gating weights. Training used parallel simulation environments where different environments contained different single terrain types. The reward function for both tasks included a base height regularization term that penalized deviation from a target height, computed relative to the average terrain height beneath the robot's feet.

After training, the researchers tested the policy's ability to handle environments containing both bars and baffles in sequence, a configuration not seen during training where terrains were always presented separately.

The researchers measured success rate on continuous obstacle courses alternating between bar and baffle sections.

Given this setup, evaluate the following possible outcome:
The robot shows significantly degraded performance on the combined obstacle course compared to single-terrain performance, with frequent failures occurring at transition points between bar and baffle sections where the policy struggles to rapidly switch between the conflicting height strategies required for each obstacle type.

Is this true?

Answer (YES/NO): NO